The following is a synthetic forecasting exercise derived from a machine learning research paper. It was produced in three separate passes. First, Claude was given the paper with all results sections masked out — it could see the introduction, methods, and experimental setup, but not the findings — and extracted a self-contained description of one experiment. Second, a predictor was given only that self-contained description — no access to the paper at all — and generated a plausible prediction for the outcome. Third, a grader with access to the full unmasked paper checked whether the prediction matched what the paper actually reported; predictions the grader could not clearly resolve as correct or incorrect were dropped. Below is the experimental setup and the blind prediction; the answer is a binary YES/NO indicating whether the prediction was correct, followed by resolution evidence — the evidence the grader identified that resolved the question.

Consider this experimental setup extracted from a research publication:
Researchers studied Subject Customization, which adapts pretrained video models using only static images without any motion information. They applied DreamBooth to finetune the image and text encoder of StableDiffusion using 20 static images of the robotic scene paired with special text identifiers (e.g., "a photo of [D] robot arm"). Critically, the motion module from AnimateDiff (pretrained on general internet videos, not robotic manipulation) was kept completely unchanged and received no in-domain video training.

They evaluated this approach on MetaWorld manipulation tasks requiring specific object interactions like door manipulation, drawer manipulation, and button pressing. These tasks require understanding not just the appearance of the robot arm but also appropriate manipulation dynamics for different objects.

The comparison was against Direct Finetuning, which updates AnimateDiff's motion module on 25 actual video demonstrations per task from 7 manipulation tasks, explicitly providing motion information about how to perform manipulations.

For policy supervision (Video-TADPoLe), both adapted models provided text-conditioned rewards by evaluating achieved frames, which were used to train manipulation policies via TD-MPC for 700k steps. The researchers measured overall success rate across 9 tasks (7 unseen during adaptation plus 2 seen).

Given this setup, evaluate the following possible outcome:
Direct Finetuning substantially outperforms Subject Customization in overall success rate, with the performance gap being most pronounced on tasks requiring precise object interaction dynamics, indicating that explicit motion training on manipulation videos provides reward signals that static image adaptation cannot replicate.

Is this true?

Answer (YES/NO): NO